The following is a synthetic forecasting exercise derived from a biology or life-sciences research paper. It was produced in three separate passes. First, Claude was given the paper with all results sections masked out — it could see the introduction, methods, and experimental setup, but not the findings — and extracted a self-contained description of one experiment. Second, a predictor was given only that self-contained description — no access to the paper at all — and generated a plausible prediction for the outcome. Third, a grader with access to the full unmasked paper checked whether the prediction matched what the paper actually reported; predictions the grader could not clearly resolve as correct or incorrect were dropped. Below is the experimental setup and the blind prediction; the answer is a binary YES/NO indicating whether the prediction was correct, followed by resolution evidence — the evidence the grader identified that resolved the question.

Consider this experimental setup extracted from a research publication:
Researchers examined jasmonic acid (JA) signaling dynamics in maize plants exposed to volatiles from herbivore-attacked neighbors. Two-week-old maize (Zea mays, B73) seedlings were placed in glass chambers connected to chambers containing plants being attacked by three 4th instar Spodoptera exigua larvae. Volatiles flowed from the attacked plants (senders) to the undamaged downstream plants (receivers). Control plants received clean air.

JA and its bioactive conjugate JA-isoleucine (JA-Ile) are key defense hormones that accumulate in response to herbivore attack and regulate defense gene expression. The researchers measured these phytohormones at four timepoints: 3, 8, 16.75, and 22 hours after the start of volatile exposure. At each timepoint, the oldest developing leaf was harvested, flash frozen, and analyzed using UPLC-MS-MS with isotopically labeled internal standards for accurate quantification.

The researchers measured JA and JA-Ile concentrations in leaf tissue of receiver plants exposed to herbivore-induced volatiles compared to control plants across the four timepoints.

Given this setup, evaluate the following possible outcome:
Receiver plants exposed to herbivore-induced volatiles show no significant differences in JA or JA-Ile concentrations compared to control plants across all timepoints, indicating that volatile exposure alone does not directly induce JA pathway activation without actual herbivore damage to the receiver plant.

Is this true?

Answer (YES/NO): NO